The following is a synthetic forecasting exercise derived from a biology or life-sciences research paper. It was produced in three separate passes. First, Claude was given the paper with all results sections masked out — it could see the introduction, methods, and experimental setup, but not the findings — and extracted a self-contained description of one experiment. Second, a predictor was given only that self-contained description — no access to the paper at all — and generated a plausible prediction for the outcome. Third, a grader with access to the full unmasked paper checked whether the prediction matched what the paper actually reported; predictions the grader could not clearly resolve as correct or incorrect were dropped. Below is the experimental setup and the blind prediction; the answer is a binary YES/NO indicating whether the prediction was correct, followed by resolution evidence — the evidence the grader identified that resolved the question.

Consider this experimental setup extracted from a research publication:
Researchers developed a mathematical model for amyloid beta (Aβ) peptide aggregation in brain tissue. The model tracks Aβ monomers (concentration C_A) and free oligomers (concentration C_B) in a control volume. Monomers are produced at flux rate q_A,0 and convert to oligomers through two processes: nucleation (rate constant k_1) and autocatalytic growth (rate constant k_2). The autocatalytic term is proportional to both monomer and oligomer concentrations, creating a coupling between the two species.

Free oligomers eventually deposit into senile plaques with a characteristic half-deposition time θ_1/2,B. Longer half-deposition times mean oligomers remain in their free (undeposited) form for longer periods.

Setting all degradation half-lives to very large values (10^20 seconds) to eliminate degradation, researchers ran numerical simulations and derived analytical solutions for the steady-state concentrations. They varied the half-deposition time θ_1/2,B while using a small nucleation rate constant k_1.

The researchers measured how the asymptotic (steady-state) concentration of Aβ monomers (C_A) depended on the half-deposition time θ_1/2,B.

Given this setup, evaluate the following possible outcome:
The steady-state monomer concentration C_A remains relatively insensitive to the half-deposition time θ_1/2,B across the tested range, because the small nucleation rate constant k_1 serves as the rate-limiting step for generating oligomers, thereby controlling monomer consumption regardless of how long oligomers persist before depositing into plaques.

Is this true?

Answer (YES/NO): NO